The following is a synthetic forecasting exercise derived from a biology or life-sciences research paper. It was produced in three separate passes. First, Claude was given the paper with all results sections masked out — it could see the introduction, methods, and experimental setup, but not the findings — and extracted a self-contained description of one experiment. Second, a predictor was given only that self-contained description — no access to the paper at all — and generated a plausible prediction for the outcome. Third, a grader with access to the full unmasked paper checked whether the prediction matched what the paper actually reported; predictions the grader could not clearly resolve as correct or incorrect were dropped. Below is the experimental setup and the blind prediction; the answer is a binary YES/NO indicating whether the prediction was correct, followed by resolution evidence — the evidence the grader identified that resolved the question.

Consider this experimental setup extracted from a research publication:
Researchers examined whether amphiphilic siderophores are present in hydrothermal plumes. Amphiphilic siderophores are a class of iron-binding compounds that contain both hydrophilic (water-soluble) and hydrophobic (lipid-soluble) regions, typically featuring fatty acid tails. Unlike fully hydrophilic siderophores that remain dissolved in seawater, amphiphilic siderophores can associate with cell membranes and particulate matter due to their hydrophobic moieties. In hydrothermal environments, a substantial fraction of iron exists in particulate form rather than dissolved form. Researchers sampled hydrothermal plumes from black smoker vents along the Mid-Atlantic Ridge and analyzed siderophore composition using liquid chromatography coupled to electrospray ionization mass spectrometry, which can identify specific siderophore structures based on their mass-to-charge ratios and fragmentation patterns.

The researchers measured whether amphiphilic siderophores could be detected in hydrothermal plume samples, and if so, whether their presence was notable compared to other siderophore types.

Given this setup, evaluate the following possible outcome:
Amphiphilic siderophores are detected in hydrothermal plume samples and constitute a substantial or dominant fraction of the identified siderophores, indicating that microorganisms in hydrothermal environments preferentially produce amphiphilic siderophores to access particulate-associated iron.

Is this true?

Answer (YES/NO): YES